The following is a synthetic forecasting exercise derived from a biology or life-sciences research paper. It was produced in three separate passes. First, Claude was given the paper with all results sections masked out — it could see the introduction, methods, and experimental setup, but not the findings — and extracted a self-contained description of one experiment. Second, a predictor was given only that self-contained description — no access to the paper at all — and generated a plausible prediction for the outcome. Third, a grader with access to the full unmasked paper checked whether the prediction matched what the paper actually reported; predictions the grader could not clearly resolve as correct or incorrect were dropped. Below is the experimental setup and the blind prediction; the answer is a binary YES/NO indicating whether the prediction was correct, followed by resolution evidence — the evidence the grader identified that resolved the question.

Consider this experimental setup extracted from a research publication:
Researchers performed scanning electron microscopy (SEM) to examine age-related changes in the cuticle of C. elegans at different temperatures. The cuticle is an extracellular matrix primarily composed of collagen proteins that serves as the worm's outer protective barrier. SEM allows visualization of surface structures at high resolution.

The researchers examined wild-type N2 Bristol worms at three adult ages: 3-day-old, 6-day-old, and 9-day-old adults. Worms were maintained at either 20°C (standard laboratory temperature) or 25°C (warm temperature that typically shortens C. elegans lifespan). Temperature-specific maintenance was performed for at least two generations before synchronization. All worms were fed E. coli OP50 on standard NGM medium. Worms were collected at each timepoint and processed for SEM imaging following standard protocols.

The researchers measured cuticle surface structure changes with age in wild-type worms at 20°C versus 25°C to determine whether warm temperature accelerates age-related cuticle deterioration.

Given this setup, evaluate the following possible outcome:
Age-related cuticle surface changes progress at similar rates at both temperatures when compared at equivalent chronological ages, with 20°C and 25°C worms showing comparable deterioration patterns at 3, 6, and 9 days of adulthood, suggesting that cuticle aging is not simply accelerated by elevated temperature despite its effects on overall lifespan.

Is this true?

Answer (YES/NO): NO